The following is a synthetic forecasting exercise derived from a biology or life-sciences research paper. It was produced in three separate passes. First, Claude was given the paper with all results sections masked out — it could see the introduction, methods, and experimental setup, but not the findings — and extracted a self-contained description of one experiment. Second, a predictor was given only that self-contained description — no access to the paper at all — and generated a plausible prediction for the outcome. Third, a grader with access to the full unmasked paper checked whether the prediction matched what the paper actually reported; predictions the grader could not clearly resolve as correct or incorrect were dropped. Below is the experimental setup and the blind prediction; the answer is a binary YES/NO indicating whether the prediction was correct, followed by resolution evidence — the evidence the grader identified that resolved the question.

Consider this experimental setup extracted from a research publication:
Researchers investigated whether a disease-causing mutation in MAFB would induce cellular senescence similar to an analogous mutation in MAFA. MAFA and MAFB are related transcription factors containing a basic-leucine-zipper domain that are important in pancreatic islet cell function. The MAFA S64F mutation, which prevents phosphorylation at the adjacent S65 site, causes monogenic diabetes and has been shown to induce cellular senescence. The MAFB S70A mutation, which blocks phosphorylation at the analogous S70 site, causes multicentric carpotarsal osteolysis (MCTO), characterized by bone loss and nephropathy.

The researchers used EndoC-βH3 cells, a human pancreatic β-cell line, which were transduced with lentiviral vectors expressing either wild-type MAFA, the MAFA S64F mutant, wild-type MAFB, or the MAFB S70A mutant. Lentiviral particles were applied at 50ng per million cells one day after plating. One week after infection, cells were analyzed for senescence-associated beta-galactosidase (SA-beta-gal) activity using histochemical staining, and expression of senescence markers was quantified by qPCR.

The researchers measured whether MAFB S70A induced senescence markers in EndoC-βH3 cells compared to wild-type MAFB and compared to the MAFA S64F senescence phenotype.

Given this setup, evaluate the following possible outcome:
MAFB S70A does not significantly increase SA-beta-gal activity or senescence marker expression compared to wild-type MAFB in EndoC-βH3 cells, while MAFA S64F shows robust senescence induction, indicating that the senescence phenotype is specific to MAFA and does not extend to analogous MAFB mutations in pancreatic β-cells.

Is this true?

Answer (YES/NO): NO